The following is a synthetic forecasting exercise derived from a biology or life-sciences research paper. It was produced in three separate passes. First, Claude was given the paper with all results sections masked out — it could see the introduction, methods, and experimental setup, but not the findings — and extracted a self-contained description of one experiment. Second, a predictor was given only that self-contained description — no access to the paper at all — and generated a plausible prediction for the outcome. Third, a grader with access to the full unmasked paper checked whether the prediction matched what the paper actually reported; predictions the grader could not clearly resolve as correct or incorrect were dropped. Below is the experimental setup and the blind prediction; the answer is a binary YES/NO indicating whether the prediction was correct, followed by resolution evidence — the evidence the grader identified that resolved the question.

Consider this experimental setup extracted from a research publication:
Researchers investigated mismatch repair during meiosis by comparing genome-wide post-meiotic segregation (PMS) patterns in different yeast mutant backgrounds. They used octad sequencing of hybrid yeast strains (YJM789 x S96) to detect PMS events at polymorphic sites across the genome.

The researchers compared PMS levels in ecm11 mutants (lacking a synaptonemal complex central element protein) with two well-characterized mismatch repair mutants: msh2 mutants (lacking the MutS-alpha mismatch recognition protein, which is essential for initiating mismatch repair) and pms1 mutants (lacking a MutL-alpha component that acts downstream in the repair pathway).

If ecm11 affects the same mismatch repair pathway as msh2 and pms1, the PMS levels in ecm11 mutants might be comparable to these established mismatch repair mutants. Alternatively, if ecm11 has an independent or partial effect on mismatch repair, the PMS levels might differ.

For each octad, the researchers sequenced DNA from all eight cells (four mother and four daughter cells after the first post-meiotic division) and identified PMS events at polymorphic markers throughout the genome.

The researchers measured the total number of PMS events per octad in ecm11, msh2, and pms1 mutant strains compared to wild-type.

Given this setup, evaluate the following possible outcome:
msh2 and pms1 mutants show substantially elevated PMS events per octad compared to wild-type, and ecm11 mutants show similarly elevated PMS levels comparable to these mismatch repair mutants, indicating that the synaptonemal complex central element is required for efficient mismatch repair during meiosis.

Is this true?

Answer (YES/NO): NO